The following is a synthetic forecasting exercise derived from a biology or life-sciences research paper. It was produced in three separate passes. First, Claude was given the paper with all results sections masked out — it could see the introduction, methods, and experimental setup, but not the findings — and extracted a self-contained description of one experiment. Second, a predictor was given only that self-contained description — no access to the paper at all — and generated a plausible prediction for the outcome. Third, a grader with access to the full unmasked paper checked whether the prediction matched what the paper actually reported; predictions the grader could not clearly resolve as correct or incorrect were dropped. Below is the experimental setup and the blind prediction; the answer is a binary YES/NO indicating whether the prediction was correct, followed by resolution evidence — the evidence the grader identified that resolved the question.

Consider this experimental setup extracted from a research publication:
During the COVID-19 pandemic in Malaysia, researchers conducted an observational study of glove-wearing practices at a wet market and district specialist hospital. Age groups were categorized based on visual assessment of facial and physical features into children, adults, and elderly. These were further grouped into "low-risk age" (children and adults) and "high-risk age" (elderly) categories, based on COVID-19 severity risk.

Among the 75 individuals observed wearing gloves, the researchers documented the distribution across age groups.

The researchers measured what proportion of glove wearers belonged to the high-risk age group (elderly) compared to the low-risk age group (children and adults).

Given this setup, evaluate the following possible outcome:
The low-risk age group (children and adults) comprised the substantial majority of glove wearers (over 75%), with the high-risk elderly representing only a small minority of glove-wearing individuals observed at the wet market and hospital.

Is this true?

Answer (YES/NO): YES